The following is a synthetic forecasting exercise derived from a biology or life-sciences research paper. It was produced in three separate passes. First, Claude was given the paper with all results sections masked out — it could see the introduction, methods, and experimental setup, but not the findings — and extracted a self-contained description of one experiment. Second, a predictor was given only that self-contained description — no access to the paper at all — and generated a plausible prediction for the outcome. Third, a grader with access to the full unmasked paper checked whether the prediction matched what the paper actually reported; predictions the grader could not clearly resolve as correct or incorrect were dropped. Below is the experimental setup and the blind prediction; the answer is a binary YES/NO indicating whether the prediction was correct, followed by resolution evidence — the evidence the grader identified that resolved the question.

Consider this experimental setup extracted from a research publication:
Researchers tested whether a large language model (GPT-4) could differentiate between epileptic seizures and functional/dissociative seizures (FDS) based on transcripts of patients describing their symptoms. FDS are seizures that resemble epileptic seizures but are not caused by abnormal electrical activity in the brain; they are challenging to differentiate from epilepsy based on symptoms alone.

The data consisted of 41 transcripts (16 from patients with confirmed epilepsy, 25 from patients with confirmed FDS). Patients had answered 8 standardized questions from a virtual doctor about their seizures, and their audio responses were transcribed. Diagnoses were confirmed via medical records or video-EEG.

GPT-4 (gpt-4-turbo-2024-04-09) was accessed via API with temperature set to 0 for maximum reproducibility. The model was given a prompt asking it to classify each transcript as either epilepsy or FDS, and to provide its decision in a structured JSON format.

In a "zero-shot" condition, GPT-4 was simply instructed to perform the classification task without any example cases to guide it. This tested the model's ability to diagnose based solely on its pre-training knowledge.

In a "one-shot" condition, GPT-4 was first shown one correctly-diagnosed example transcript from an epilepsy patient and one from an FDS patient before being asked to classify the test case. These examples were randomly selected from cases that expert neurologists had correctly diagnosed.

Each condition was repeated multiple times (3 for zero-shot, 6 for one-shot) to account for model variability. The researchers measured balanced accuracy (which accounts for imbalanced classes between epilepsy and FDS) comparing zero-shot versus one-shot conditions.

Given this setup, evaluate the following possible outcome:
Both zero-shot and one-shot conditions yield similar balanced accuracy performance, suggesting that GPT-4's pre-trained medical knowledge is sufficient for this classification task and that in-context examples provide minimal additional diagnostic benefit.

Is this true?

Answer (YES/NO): NO